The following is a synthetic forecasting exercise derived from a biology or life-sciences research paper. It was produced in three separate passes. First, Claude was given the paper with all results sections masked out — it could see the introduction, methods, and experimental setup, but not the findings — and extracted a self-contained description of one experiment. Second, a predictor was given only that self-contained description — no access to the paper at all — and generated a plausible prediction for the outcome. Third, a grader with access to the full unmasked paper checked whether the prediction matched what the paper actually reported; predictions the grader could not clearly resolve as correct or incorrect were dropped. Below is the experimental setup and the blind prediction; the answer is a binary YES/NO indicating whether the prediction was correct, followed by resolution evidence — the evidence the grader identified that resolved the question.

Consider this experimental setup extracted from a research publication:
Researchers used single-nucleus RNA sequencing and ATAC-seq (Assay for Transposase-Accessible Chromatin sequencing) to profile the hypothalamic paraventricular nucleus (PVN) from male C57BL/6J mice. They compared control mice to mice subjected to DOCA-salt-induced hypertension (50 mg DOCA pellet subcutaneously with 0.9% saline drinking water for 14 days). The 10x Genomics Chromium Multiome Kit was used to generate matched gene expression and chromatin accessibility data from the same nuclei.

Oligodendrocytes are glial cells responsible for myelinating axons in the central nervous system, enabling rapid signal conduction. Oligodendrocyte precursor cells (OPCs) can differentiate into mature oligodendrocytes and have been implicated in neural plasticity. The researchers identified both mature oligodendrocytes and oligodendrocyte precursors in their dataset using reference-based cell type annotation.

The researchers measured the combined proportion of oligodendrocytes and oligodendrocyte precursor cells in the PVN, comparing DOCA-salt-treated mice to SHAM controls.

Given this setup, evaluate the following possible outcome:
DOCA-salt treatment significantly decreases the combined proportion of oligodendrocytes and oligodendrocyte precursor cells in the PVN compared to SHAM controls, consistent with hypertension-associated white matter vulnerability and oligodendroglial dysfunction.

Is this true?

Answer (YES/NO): NO